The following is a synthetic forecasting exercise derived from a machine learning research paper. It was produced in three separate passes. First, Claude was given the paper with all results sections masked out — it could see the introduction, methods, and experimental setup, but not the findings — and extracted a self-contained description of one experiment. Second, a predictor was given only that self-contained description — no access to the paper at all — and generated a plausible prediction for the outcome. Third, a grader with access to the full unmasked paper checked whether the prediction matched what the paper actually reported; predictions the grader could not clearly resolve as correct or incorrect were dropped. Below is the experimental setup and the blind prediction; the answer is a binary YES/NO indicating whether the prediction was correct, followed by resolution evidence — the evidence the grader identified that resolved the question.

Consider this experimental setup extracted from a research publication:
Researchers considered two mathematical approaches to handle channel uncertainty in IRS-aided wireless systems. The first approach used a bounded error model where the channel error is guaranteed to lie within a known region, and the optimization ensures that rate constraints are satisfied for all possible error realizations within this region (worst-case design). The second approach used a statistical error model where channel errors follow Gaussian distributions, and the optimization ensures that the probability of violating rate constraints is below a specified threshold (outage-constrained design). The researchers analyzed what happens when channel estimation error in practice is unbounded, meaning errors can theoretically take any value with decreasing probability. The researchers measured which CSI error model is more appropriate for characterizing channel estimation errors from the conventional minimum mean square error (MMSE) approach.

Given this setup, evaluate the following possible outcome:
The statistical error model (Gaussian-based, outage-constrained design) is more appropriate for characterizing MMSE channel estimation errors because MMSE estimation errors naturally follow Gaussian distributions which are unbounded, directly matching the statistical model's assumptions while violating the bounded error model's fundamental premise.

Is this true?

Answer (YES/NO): YES